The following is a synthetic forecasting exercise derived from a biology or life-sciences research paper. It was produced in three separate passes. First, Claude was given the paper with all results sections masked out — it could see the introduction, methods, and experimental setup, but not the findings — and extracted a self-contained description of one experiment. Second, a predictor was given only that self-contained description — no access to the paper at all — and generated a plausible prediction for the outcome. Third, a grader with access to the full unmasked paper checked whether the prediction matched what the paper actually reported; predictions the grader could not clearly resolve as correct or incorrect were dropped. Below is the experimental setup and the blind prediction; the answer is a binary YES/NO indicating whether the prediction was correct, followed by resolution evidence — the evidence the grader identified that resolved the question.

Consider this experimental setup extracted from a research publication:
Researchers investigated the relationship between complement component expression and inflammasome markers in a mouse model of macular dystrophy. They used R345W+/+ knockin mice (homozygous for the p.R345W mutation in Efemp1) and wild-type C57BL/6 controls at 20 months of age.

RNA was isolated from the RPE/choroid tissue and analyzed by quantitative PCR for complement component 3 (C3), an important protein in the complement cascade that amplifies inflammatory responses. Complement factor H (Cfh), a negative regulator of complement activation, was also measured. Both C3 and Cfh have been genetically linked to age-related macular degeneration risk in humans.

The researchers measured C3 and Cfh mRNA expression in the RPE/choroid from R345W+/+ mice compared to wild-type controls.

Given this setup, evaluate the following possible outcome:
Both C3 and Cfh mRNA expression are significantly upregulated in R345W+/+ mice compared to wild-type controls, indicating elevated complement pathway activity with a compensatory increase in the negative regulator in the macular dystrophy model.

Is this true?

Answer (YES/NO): NO